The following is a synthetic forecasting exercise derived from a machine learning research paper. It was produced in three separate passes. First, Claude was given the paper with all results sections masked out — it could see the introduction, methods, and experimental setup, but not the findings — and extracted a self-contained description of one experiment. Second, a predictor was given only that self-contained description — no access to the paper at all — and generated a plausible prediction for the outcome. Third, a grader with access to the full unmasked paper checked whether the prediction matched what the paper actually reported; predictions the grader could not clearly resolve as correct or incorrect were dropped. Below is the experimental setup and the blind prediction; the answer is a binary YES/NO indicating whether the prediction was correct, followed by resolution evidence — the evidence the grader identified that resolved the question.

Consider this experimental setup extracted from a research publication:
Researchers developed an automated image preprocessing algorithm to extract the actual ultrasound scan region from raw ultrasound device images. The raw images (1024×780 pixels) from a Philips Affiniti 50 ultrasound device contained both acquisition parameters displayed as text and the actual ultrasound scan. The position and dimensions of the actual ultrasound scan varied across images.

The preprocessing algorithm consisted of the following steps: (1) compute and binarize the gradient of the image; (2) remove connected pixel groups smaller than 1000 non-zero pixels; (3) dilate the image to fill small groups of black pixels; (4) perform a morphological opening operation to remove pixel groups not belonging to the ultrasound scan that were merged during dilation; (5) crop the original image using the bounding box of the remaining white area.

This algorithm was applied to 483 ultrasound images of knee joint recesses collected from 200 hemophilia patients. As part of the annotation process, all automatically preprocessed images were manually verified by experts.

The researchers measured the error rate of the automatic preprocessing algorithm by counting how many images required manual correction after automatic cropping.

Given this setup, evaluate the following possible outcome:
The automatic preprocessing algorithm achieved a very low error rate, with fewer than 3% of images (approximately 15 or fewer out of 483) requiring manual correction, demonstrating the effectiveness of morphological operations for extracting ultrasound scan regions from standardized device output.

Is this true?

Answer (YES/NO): NO